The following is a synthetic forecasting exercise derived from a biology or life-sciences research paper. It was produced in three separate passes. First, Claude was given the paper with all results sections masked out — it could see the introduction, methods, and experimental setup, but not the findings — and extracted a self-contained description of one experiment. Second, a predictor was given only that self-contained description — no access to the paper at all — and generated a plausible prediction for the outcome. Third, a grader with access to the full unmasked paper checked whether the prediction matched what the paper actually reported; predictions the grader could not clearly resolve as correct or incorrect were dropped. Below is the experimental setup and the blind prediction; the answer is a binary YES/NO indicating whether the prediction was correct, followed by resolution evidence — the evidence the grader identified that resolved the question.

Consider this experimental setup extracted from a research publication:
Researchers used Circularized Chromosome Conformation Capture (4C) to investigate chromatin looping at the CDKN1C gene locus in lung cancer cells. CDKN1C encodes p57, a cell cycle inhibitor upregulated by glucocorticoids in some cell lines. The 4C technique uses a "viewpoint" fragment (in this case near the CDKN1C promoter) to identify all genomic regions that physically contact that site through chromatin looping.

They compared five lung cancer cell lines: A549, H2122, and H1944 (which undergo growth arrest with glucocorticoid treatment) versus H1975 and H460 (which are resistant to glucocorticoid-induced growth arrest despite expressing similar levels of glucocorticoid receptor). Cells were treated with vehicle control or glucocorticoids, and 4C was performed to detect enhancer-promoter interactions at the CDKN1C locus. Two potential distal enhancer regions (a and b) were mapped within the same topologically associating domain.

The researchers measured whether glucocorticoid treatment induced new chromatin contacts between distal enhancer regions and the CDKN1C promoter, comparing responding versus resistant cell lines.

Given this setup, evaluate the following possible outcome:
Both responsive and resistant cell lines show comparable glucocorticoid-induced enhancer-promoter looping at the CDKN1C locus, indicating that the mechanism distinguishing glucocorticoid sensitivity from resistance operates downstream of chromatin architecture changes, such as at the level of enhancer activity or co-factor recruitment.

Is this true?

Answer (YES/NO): NO